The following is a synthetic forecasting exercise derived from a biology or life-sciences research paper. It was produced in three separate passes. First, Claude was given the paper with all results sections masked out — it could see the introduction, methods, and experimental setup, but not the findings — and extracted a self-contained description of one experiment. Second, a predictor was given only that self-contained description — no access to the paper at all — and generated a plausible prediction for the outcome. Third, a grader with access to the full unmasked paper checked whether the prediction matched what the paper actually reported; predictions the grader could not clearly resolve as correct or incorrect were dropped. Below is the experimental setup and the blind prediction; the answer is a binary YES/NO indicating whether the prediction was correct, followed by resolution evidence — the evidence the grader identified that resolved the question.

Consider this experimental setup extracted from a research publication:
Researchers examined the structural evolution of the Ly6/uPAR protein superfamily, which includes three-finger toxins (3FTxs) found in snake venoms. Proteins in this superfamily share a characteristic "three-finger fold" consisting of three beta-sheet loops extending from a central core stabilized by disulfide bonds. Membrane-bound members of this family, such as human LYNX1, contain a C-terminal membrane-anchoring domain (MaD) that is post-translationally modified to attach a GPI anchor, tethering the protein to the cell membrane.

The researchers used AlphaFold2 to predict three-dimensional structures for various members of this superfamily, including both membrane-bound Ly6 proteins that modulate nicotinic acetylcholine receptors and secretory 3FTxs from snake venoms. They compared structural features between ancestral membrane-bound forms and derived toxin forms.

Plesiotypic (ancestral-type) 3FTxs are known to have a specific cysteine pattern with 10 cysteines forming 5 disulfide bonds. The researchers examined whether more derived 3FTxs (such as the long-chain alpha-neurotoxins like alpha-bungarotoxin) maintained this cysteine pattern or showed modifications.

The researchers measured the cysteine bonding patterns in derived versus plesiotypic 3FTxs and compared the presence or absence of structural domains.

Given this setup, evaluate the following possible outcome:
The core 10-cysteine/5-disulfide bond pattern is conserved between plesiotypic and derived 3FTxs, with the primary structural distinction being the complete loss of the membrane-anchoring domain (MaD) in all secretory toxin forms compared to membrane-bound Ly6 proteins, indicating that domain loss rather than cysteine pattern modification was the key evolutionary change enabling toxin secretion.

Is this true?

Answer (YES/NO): NO